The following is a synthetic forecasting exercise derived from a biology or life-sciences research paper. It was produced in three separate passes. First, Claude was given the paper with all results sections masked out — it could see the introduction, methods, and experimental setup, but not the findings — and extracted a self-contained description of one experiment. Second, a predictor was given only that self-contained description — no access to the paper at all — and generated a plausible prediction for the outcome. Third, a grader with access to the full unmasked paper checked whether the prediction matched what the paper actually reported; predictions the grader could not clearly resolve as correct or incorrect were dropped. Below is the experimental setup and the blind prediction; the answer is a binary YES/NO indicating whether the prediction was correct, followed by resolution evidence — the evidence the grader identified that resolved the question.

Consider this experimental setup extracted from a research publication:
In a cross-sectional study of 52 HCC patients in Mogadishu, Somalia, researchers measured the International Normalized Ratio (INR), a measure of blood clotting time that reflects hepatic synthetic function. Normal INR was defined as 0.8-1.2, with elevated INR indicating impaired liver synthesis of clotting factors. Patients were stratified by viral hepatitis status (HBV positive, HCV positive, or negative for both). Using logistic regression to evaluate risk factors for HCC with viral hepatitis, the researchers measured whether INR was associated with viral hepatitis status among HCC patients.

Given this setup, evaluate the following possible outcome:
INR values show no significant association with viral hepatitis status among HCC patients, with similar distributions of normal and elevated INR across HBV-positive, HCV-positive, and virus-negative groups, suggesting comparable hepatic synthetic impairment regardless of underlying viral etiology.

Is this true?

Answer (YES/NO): NO